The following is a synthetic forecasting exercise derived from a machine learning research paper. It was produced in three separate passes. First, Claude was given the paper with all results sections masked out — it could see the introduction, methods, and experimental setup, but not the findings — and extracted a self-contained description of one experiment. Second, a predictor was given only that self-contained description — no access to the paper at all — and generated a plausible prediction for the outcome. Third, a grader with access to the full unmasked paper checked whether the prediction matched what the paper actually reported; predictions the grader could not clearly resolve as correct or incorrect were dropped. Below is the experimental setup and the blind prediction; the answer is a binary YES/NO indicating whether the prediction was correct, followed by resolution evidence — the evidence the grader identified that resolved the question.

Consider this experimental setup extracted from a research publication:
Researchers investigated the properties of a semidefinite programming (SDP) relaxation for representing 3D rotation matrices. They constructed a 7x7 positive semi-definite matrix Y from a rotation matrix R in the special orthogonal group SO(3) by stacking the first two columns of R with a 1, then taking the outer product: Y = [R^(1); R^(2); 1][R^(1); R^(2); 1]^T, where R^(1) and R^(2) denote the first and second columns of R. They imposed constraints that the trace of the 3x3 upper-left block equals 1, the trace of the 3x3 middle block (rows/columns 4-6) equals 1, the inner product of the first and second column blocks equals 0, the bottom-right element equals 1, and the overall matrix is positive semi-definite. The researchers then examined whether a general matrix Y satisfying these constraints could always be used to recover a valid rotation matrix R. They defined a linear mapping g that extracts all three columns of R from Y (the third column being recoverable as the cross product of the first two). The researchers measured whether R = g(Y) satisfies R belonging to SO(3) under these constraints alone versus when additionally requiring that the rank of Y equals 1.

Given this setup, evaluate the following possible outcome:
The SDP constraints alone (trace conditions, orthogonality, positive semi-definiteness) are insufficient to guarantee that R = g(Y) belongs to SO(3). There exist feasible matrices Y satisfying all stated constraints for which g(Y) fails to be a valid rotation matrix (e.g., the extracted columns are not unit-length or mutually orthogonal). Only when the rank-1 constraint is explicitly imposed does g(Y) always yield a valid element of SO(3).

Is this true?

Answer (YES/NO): YES